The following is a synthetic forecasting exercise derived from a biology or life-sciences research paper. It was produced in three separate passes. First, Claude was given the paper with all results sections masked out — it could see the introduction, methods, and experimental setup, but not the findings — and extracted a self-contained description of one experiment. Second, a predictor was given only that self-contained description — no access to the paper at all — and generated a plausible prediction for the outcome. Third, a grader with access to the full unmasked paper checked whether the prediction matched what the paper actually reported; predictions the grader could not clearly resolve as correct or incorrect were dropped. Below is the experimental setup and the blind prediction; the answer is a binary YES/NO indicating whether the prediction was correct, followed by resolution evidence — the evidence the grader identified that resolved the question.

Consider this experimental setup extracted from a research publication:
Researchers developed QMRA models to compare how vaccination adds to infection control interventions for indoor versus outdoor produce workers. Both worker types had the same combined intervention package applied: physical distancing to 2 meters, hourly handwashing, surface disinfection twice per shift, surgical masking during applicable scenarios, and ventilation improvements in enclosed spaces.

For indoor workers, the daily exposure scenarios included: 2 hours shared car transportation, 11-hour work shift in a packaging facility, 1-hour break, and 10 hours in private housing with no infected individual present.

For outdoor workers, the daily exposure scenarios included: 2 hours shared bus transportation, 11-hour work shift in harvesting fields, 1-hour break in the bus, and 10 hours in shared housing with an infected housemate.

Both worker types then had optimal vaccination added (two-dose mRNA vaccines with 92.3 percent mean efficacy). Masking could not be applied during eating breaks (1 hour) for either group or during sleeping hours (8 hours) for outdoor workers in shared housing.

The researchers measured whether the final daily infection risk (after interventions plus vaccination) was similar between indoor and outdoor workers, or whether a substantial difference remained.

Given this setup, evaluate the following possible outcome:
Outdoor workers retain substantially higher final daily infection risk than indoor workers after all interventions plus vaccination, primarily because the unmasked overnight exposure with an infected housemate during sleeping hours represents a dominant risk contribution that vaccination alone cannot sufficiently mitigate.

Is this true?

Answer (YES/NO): NO